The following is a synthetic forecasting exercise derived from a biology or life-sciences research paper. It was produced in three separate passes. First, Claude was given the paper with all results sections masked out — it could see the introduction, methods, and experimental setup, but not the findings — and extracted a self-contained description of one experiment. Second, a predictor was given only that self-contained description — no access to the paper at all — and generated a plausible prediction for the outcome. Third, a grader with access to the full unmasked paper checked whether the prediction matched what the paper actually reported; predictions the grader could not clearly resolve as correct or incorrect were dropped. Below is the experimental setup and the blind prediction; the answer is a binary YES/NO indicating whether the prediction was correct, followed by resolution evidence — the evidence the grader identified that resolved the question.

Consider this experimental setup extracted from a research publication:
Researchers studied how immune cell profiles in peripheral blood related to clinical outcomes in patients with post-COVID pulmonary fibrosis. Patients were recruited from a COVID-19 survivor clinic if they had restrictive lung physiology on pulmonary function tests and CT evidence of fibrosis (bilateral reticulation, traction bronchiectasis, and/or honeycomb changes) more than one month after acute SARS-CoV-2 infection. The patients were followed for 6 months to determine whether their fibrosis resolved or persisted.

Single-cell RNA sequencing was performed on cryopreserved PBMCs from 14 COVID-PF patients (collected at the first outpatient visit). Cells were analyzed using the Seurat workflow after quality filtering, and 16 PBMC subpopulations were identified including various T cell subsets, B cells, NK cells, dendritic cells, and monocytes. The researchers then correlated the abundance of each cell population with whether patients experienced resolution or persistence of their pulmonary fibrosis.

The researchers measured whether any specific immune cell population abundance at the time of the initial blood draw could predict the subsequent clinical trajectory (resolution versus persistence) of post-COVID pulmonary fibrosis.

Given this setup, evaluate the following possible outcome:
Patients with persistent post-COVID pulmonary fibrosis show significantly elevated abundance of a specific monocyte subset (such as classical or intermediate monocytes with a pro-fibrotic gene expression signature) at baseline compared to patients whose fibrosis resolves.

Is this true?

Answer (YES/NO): NO